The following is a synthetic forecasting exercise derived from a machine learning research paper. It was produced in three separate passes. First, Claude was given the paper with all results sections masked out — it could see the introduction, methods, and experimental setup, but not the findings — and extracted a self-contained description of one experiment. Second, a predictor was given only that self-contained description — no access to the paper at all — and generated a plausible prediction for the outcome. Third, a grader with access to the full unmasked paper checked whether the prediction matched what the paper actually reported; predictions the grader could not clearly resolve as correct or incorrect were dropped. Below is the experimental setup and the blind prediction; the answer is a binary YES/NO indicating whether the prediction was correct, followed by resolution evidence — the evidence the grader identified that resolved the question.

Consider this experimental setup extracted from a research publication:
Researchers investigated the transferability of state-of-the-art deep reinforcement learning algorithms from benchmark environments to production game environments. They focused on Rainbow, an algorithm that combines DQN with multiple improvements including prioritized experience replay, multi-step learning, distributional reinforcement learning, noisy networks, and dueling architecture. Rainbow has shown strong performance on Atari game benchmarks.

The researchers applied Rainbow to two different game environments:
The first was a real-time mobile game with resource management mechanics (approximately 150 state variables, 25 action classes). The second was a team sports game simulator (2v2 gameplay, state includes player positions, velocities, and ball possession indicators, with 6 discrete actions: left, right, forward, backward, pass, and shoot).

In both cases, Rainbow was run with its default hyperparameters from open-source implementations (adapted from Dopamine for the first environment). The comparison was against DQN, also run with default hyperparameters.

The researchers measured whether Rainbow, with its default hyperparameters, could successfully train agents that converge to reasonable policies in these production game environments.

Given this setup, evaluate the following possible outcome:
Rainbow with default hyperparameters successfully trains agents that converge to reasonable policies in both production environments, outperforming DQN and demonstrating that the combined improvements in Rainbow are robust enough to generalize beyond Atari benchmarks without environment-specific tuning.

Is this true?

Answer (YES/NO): NO